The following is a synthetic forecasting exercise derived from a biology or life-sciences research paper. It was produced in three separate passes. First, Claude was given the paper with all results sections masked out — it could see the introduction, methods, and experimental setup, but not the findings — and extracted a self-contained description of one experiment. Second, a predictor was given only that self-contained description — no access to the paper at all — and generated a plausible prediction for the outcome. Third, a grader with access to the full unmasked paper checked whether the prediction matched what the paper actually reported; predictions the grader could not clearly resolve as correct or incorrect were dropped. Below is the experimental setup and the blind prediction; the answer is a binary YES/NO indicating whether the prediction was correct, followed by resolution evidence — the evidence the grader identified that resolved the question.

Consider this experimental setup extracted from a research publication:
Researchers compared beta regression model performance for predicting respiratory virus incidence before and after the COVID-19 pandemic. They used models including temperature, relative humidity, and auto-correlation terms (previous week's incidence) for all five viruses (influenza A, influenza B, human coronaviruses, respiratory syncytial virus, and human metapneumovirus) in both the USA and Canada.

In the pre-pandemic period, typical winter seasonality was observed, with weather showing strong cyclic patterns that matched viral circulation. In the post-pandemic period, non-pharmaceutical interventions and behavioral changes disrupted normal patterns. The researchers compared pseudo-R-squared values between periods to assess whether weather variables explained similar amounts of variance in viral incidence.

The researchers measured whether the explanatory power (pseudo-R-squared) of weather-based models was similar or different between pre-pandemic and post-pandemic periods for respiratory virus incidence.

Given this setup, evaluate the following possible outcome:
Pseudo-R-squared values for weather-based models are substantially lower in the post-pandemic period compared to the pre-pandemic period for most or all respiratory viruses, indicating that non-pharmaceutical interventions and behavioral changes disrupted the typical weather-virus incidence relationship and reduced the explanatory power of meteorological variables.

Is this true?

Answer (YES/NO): YES